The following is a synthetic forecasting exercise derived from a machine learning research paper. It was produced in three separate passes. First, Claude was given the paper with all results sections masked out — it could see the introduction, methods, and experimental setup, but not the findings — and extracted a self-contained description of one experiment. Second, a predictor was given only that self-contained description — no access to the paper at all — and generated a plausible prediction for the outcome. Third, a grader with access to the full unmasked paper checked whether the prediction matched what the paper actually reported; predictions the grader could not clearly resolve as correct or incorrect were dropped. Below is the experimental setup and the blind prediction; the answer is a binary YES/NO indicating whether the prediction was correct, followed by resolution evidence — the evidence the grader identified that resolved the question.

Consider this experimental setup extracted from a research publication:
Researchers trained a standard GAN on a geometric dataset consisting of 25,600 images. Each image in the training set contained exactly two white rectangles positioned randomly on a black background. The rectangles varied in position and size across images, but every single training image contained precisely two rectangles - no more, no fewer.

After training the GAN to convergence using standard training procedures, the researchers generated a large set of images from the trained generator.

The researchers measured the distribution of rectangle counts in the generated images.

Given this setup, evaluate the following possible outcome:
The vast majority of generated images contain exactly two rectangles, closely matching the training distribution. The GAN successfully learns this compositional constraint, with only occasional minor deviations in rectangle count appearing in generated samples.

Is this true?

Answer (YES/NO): NO